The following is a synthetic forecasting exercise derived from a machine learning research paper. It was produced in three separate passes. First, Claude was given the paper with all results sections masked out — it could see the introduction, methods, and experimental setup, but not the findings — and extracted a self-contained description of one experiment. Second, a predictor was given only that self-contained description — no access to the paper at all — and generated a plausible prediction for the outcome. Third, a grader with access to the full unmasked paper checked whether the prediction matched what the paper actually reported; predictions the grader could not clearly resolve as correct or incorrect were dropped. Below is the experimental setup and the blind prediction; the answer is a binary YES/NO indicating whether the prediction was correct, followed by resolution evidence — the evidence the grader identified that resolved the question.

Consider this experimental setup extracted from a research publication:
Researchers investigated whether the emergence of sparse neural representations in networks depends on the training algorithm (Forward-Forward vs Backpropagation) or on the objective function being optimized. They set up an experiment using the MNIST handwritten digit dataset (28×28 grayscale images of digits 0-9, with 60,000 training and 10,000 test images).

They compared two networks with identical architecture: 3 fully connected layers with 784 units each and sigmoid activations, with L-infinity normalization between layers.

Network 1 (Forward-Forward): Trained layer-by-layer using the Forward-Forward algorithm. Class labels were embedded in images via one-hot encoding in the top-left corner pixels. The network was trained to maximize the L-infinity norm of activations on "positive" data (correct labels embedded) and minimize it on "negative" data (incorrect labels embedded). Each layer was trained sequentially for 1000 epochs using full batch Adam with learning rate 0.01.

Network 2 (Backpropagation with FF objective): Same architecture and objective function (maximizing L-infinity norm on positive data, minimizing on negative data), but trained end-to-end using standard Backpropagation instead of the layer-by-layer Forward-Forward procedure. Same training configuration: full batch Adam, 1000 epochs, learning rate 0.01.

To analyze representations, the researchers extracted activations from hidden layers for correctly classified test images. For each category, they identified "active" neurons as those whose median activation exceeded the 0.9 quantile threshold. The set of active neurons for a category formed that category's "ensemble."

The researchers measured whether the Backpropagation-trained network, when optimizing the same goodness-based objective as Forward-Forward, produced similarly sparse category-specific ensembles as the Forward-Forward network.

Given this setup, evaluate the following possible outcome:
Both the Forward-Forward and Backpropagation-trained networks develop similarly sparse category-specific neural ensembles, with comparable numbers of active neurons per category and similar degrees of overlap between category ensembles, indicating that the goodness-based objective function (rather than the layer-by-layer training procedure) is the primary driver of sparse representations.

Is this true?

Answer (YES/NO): NO